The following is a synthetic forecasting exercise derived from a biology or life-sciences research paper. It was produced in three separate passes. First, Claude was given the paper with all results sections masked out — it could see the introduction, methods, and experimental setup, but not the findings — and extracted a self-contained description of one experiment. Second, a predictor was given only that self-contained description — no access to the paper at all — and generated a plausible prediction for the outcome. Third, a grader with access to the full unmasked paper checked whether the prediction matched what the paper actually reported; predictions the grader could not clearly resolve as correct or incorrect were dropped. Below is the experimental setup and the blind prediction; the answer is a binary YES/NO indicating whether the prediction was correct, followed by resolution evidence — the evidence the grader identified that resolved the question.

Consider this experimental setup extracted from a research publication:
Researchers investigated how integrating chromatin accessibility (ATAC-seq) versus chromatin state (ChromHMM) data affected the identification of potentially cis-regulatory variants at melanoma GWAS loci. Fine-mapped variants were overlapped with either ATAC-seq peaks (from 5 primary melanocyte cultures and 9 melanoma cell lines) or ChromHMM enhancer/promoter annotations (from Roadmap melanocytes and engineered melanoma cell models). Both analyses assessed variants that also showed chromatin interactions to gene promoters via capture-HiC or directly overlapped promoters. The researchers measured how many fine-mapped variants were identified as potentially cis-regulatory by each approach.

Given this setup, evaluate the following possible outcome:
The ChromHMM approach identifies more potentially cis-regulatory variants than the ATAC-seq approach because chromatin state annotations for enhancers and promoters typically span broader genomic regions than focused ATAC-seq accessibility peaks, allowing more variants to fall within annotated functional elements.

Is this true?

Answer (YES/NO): YES